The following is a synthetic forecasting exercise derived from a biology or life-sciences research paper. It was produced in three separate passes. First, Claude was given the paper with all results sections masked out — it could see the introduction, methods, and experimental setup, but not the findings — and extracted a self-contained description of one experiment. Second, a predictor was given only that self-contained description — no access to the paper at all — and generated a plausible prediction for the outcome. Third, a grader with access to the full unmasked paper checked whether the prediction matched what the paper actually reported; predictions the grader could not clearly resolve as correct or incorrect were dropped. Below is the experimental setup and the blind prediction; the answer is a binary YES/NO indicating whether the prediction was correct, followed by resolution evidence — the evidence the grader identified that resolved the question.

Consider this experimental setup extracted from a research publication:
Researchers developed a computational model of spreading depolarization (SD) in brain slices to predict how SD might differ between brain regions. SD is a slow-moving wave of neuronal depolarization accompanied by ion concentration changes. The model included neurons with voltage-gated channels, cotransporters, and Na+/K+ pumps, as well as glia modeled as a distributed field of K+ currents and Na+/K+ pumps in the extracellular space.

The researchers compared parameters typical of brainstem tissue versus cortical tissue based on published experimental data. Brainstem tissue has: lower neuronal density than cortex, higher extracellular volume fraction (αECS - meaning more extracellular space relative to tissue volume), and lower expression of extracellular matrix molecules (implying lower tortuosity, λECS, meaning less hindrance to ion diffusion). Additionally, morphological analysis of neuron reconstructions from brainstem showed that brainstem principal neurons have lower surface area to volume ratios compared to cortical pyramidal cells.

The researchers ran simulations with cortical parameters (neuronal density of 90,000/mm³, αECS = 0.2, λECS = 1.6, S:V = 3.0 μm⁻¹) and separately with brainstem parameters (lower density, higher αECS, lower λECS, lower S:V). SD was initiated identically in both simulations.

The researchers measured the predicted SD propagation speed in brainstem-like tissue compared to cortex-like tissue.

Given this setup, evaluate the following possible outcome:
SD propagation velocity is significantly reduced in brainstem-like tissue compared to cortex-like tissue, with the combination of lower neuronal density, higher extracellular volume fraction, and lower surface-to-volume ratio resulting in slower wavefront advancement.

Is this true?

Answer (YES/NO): YES